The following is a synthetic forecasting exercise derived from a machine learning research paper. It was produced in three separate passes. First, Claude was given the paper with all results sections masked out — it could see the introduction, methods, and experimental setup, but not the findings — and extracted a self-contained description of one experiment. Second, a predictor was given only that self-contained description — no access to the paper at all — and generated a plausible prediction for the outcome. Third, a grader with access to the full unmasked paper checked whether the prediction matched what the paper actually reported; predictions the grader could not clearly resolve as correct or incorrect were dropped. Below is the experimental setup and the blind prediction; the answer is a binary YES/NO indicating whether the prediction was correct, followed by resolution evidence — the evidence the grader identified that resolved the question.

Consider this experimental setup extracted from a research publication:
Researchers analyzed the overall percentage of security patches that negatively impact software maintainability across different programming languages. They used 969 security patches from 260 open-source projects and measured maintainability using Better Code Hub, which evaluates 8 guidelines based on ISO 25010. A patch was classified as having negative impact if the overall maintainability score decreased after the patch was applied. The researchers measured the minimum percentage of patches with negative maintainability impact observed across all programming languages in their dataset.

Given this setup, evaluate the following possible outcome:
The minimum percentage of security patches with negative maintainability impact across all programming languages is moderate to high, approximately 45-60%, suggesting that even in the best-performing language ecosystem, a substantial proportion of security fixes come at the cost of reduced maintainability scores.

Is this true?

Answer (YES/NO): NO